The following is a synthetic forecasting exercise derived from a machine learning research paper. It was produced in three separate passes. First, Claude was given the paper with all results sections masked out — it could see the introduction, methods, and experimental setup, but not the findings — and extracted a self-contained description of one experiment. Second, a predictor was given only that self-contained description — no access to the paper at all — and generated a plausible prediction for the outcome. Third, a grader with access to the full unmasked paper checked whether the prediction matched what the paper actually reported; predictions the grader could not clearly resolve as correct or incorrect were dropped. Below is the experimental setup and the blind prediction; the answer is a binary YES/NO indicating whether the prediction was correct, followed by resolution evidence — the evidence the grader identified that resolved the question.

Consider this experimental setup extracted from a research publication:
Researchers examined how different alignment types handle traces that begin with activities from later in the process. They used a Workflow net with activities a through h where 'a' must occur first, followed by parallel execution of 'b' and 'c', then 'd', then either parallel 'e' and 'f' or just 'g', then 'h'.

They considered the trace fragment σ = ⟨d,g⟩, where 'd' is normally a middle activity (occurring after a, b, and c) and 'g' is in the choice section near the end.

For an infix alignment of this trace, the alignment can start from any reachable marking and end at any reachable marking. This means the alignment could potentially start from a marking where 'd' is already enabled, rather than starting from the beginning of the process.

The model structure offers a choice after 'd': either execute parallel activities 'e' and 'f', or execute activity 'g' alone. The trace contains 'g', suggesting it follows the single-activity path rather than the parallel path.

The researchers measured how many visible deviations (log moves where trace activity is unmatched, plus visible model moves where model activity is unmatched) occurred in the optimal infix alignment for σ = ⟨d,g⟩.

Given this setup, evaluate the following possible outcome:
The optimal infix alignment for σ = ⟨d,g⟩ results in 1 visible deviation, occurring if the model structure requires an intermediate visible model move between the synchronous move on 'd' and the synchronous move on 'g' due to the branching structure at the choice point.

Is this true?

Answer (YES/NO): NO